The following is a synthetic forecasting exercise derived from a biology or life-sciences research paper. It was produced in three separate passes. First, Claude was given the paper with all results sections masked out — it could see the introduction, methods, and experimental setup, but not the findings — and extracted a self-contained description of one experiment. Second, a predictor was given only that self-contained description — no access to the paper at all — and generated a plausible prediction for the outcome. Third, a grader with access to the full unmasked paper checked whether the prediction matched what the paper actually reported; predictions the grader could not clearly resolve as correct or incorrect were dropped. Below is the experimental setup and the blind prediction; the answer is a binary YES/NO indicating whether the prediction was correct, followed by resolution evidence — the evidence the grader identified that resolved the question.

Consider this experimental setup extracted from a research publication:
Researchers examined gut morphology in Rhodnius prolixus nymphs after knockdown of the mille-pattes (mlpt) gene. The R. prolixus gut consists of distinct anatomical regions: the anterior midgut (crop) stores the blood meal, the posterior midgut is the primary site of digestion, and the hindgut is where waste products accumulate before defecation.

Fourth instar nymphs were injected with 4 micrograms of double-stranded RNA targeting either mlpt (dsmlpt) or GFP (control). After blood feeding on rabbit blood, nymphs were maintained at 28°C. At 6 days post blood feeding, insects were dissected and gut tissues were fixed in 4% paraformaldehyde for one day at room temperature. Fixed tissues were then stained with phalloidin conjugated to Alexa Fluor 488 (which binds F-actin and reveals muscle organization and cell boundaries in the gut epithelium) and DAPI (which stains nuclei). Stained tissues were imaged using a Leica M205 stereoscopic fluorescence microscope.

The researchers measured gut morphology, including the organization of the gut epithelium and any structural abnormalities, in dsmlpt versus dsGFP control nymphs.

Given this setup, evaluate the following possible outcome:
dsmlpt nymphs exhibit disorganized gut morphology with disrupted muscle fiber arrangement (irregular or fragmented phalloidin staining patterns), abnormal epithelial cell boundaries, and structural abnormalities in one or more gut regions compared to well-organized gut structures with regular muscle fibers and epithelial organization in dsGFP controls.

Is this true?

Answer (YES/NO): NO